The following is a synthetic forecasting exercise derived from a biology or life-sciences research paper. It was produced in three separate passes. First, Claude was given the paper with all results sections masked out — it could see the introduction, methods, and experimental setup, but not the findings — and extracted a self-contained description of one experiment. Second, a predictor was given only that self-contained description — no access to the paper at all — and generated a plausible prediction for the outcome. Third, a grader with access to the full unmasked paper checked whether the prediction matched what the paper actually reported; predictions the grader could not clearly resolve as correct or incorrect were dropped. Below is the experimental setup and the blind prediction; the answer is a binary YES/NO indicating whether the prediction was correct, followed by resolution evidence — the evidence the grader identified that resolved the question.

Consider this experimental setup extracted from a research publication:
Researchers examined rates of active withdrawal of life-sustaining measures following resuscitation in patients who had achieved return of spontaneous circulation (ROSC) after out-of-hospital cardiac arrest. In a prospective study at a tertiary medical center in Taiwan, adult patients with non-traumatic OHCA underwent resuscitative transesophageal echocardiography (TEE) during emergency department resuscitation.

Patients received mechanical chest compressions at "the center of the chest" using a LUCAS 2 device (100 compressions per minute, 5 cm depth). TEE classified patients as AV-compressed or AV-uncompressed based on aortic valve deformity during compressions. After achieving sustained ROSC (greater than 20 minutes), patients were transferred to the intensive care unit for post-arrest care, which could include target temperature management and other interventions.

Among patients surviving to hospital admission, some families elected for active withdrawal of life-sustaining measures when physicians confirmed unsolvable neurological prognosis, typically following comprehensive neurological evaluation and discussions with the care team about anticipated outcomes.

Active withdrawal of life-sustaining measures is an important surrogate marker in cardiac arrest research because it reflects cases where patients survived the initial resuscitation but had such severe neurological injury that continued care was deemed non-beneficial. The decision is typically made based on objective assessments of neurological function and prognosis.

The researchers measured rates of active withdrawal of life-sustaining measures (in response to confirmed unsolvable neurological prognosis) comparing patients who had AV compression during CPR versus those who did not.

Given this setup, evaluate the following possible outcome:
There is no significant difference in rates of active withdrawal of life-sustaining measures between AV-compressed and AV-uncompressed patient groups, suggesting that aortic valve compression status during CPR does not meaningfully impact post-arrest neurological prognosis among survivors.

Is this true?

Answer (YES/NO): YES